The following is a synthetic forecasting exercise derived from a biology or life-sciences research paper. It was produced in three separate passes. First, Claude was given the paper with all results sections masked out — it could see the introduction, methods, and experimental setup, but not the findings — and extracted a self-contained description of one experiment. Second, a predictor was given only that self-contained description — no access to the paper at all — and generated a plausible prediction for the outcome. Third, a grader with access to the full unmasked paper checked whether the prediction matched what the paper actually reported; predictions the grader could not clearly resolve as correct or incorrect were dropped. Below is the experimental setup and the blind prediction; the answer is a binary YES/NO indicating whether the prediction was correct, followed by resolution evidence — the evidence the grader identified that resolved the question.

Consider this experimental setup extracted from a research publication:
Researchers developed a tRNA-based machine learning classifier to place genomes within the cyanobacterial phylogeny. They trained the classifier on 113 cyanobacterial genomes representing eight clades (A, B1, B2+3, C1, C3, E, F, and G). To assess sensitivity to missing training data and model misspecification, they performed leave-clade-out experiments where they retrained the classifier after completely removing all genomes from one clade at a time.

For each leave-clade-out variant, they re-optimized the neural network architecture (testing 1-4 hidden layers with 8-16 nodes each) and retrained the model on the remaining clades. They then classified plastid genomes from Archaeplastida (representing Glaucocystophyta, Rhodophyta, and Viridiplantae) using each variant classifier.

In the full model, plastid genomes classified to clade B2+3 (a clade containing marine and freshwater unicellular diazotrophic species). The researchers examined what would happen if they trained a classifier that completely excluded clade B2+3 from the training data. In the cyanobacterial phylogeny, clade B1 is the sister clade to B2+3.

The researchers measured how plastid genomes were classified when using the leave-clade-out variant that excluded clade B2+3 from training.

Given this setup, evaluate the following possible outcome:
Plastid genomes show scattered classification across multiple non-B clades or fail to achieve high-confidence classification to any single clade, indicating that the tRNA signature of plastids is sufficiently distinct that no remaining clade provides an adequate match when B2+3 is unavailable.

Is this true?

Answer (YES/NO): YES